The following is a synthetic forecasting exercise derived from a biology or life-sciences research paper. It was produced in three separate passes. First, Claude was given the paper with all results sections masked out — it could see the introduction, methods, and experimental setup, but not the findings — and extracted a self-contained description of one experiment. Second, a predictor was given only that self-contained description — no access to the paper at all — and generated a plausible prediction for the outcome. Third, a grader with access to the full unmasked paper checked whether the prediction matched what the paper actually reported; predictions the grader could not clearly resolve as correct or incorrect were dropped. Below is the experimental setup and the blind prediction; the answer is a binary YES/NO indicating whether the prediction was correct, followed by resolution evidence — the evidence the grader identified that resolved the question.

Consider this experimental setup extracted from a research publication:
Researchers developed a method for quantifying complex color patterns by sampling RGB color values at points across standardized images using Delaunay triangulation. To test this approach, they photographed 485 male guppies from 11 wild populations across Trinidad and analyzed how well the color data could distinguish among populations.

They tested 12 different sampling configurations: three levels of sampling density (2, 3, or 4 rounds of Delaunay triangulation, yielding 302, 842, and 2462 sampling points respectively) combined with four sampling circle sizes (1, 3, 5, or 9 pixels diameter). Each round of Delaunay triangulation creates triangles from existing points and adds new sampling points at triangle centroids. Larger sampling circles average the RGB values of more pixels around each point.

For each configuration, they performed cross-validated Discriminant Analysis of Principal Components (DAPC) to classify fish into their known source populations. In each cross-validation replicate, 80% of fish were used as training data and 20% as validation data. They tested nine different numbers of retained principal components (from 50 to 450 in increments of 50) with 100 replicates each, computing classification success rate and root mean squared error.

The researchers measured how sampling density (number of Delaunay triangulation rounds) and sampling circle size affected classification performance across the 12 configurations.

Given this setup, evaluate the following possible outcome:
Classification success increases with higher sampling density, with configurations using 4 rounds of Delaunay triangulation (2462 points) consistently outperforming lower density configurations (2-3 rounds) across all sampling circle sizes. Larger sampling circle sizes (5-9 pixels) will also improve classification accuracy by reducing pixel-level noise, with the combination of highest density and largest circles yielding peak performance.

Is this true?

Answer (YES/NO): NO